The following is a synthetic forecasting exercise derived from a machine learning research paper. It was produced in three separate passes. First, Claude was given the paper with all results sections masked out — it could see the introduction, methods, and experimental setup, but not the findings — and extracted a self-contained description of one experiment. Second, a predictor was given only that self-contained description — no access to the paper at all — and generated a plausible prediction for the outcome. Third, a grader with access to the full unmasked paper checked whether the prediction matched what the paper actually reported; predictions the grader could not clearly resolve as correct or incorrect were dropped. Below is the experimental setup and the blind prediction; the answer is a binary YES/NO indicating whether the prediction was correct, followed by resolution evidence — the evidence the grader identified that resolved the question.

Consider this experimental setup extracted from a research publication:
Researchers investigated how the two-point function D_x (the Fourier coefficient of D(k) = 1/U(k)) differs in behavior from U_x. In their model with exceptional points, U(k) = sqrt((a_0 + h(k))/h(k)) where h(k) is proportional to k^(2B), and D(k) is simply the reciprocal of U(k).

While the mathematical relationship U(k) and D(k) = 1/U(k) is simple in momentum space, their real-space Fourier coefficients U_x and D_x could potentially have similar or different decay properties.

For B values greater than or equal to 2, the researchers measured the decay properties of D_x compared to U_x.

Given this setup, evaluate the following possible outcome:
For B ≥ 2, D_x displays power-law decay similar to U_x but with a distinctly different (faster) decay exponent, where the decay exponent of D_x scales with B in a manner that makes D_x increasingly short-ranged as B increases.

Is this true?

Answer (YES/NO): NO